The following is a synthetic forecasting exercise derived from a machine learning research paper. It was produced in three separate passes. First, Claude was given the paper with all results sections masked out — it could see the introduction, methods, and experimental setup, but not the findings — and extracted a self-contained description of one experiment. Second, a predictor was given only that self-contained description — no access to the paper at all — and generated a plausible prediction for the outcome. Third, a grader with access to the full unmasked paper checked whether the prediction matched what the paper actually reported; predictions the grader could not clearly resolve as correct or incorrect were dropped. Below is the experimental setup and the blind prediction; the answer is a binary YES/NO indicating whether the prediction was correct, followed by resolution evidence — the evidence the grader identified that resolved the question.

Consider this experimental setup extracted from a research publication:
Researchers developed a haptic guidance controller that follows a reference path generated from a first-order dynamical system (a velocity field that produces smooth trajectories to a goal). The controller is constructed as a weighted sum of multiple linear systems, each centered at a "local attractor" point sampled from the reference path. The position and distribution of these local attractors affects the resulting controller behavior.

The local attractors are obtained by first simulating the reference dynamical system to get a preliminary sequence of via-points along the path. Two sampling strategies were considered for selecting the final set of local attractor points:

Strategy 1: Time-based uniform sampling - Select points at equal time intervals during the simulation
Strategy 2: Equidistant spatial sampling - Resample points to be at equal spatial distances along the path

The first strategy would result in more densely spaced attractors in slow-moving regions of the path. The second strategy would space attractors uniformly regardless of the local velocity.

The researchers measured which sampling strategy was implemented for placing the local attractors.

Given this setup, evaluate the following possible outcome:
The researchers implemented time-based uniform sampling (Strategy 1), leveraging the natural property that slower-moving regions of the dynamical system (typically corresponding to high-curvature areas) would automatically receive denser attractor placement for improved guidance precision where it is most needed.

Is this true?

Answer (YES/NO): NO